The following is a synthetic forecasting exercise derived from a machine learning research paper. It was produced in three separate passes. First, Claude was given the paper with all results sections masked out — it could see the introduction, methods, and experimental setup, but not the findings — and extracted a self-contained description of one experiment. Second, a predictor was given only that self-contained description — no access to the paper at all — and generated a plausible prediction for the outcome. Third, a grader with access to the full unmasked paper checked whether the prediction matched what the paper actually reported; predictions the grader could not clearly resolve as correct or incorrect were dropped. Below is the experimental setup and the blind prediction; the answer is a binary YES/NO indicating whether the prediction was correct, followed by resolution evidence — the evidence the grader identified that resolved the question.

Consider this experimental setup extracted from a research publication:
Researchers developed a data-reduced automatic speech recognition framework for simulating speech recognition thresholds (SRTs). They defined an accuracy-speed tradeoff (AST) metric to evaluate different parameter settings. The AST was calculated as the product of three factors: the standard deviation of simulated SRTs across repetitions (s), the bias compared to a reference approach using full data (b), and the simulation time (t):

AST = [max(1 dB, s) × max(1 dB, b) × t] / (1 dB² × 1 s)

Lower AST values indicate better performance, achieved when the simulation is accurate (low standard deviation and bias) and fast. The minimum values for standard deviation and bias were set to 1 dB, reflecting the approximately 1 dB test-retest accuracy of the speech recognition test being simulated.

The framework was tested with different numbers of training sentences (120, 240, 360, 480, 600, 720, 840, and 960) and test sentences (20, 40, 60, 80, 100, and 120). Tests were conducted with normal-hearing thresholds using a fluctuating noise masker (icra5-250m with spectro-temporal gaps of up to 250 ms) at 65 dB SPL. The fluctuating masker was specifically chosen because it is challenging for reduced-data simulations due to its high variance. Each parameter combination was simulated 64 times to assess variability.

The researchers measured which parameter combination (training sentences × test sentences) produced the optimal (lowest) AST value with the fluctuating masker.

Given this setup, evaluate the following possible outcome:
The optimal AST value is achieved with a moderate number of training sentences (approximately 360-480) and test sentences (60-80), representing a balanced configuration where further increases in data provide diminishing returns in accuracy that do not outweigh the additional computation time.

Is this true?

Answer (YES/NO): NO